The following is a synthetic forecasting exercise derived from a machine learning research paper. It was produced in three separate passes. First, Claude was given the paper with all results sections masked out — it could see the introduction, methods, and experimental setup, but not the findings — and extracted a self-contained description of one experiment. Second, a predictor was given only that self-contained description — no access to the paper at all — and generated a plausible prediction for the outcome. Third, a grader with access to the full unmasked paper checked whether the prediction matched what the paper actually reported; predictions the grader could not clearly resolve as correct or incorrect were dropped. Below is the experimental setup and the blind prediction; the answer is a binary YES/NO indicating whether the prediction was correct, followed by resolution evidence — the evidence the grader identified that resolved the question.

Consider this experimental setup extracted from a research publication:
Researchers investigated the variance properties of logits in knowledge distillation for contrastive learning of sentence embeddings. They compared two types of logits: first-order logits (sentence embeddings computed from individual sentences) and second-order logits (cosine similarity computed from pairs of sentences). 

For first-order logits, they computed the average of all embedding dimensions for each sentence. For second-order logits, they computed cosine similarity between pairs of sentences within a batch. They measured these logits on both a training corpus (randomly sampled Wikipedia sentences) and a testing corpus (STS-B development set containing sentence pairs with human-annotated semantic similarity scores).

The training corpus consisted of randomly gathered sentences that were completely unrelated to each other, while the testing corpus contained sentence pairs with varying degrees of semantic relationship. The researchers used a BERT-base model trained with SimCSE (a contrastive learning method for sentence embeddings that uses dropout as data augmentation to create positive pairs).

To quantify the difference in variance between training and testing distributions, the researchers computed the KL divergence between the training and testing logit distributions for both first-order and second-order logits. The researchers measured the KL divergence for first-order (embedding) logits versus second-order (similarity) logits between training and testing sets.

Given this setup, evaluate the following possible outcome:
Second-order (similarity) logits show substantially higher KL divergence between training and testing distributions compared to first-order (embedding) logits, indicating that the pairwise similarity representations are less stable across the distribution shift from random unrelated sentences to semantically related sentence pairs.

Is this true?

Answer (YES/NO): YES